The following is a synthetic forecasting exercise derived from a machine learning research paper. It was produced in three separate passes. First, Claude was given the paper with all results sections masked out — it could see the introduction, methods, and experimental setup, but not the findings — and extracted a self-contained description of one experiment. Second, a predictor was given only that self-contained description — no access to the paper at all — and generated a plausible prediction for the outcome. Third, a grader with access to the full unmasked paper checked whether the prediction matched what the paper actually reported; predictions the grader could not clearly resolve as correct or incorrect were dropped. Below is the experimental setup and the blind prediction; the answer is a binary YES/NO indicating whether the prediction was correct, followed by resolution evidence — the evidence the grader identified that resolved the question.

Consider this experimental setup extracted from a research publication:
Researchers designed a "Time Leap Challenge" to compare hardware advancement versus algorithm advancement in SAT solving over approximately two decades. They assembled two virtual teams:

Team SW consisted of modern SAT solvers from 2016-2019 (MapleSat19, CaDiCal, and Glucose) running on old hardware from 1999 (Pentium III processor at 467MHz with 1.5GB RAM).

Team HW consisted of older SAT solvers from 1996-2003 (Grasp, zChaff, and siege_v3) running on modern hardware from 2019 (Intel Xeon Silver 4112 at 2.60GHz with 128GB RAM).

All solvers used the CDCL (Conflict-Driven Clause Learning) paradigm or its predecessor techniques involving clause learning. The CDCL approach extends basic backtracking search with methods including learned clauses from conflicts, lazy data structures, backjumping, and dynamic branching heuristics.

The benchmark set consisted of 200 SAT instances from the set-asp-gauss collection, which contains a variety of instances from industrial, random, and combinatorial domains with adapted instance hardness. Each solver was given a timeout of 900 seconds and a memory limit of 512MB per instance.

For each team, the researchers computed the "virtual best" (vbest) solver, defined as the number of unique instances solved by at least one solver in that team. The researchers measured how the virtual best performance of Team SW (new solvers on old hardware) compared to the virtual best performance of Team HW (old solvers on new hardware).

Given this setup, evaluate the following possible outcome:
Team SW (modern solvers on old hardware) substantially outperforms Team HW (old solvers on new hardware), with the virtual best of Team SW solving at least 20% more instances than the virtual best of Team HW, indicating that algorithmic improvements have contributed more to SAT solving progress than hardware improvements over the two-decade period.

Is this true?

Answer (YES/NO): NO